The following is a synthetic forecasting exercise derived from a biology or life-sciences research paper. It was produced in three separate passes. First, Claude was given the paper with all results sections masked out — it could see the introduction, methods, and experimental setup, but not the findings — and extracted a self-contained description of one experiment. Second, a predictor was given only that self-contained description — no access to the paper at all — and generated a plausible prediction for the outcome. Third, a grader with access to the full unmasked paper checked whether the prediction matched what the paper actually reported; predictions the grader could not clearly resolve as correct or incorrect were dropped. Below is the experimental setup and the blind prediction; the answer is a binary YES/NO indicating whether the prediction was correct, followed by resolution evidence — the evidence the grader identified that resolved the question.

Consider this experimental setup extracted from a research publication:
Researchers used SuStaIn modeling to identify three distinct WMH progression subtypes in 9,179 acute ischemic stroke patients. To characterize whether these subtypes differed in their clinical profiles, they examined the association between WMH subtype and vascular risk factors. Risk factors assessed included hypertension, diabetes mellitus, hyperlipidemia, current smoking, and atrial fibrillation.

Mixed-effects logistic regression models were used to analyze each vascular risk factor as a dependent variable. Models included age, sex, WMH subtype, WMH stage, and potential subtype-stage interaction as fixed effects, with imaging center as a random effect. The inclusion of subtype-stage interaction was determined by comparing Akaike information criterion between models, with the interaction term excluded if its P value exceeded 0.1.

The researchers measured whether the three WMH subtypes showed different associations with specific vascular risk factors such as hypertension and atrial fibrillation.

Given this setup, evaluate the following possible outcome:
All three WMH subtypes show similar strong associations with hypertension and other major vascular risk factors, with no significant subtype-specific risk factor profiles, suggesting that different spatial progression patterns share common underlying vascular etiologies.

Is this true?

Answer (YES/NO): NO